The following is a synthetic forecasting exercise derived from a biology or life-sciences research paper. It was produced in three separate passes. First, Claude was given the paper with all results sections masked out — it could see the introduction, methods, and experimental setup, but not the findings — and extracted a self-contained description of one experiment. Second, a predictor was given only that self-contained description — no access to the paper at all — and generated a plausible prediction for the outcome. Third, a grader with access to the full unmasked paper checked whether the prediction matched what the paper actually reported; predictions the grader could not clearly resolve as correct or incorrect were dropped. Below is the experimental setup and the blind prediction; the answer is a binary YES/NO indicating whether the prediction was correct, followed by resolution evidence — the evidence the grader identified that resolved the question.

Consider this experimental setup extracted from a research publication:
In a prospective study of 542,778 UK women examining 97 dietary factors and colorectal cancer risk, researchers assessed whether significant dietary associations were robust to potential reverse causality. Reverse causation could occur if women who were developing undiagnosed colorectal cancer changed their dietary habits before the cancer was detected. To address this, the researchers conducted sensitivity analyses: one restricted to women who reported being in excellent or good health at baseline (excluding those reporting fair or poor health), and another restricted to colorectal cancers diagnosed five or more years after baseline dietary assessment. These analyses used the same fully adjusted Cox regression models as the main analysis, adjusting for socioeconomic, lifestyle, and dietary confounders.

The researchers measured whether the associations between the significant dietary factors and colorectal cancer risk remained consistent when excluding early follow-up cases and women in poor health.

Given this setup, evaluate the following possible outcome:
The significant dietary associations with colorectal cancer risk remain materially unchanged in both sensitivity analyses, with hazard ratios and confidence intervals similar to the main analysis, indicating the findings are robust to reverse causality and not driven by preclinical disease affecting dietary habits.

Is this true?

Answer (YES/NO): YES